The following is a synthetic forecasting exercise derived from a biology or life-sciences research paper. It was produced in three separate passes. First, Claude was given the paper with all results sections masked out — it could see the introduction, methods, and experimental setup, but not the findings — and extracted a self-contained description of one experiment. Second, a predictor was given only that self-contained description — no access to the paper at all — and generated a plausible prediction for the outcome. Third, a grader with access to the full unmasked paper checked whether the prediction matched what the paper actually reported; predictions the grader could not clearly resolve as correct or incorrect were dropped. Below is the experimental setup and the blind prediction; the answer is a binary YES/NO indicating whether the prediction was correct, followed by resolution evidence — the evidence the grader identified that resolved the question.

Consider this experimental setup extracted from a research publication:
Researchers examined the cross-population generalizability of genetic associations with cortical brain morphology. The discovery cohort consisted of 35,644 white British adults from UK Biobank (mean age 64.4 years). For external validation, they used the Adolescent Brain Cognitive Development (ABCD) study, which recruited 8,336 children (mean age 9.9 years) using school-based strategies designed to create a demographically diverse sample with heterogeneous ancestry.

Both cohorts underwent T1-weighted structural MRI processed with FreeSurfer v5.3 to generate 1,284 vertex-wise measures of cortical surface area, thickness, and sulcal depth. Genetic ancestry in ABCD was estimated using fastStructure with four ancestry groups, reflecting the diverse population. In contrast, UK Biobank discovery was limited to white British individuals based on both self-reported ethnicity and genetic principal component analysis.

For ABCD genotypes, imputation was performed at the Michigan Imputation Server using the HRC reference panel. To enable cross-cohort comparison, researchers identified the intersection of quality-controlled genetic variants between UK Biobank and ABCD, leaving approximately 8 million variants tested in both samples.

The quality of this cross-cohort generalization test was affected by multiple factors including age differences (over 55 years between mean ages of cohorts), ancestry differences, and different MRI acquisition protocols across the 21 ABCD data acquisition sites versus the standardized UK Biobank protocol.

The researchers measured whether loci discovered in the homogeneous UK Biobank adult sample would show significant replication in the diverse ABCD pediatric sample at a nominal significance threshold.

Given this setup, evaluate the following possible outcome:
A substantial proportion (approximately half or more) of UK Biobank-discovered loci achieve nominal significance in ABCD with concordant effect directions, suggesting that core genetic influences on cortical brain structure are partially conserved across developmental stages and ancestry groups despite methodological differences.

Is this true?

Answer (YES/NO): YES